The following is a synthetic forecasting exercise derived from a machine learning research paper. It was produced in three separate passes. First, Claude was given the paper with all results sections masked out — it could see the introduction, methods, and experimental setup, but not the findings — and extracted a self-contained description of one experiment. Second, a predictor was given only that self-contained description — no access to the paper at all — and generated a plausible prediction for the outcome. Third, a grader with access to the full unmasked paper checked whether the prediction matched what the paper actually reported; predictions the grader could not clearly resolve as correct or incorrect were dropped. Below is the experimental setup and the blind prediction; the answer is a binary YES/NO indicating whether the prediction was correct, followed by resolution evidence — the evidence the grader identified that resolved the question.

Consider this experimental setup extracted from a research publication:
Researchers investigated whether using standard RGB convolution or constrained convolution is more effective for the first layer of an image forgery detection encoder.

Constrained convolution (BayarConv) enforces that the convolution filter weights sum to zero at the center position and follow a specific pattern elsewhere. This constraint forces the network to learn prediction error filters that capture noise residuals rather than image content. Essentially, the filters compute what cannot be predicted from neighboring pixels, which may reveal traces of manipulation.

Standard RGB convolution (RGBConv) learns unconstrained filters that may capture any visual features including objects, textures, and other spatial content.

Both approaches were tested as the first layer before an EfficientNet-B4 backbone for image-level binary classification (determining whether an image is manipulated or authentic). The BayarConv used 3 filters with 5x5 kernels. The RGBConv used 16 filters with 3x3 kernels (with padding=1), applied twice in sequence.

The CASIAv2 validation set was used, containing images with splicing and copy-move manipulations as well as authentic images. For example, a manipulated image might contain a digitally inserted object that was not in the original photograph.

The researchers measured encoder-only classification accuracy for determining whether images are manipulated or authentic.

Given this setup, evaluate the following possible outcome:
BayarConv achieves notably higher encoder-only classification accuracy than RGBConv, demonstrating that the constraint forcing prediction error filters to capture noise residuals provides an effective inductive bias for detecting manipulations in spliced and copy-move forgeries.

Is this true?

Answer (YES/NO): NO